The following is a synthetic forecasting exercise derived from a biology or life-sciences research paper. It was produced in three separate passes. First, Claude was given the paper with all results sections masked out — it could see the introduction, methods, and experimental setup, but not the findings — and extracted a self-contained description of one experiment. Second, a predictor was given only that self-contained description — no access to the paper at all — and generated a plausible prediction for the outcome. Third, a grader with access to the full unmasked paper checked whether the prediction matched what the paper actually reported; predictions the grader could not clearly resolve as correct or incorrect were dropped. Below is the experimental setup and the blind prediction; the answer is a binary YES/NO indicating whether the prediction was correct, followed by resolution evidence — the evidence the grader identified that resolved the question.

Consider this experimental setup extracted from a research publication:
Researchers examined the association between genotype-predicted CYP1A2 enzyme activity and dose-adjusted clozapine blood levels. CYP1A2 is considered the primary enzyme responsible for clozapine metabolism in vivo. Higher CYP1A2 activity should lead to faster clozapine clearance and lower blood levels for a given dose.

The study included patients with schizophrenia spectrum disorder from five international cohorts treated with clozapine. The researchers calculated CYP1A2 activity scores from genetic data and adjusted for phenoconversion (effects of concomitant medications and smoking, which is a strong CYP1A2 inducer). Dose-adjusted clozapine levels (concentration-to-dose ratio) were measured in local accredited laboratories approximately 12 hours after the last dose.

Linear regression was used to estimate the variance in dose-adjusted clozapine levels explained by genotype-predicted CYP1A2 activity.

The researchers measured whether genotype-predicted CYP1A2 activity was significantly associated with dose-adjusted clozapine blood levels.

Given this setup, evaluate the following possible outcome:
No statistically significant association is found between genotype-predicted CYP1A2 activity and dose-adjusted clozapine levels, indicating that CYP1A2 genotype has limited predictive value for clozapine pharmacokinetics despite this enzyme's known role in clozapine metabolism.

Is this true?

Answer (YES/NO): NO